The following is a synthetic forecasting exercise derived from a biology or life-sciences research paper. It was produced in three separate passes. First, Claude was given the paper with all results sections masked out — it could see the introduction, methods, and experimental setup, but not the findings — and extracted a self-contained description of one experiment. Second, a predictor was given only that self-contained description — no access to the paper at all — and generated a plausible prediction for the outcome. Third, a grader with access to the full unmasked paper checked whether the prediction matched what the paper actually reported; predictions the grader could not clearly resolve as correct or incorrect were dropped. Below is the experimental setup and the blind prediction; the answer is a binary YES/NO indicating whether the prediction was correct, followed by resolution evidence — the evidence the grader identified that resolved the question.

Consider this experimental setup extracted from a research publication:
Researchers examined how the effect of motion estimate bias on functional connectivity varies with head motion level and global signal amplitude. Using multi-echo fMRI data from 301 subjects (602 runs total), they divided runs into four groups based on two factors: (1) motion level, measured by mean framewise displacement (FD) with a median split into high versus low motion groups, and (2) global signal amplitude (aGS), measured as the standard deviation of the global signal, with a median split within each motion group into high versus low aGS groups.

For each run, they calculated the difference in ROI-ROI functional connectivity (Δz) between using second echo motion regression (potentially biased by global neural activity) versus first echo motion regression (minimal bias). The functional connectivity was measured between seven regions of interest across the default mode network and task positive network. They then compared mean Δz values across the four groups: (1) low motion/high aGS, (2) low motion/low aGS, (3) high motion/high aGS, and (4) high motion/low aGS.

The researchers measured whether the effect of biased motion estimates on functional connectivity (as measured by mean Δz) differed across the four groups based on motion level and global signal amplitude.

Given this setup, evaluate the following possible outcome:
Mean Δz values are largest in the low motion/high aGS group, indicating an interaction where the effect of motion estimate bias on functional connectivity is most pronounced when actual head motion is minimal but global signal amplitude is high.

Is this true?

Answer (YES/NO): YES